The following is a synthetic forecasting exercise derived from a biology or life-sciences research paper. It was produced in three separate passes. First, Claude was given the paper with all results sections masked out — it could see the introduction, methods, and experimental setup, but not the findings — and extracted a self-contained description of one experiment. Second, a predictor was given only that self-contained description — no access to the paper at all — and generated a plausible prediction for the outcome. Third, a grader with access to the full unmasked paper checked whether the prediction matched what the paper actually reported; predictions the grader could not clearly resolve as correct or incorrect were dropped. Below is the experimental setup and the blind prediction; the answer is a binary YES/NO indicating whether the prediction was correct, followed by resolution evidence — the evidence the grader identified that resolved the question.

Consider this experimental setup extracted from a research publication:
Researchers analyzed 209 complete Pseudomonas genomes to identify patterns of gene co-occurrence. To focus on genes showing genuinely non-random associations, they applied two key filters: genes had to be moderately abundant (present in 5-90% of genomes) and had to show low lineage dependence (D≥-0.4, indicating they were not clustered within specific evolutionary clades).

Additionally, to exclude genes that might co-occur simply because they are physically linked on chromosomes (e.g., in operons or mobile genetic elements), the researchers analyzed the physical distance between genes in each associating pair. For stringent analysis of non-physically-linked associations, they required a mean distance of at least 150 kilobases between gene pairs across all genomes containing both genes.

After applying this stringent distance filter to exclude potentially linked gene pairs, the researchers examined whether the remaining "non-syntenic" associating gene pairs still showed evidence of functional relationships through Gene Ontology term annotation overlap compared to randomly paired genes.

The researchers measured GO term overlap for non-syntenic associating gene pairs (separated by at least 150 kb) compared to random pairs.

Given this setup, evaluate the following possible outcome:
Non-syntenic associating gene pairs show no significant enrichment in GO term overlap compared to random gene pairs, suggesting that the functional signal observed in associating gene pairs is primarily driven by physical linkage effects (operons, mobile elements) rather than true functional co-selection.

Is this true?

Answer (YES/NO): NO